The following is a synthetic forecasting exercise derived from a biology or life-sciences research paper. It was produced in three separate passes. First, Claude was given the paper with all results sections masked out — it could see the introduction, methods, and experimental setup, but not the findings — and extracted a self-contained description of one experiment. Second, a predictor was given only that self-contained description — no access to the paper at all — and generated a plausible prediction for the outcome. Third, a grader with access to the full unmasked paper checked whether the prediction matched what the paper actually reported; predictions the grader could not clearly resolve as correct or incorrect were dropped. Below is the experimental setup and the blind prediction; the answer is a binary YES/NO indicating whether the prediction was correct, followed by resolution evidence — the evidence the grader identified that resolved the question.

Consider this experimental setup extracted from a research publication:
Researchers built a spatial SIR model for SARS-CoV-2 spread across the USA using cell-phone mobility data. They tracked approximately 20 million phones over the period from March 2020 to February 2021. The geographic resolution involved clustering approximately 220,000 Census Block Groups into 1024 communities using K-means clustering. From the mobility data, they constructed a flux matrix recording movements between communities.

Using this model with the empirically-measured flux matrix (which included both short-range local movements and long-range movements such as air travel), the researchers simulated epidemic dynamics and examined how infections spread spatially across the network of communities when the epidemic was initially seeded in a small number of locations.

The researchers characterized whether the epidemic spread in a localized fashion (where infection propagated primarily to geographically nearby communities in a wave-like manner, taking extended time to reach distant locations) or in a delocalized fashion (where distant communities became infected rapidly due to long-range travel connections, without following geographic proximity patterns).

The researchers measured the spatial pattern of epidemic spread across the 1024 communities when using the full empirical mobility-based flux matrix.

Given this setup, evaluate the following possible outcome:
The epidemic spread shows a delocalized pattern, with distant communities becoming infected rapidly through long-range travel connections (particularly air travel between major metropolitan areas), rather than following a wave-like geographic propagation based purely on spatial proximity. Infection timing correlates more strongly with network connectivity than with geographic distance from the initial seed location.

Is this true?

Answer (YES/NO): YES